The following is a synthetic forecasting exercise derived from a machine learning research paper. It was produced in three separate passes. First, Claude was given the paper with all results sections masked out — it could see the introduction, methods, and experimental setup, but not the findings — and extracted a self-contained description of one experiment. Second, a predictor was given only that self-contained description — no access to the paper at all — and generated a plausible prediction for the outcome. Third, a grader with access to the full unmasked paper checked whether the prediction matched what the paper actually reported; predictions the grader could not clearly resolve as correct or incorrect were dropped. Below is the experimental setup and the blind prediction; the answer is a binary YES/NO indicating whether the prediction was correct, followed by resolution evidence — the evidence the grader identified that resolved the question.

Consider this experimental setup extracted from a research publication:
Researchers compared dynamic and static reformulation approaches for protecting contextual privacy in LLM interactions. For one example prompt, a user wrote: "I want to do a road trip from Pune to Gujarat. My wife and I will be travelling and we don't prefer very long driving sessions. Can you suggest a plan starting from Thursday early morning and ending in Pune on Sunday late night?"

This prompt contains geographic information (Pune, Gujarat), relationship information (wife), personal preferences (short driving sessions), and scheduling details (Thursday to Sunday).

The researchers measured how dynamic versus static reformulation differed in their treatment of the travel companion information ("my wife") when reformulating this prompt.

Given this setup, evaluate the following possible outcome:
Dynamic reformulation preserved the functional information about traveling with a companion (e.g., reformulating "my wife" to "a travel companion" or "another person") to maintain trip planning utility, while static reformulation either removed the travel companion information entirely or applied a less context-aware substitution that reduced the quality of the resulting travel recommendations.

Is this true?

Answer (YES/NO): NO